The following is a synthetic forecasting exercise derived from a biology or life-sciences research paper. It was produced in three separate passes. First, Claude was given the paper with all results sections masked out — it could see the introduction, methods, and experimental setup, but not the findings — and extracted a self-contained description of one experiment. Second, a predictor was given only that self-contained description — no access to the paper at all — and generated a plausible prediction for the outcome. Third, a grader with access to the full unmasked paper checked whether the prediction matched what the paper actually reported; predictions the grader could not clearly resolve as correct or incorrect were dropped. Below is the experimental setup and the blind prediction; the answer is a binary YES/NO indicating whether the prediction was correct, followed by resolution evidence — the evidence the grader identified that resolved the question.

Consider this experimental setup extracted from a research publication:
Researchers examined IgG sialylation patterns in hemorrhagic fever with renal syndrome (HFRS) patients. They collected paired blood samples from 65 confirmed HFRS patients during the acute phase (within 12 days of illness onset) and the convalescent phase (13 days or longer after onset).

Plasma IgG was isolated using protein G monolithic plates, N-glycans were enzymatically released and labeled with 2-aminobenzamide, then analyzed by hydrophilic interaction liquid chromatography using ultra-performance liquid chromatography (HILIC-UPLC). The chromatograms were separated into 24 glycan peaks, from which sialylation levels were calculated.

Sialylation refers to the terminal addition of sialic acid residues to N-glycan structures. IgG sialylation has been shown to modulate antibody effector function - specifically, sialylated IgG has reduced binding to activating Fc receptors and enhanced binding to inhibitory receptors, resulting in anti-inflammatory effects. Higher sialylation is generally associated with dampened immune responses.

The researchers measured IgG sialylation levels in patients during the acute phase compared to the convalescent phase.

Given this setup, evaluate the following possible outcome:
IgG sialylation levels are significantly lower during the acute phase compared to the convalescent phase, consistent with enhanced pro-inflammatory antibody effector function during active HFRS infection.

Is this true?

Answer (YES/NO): NO